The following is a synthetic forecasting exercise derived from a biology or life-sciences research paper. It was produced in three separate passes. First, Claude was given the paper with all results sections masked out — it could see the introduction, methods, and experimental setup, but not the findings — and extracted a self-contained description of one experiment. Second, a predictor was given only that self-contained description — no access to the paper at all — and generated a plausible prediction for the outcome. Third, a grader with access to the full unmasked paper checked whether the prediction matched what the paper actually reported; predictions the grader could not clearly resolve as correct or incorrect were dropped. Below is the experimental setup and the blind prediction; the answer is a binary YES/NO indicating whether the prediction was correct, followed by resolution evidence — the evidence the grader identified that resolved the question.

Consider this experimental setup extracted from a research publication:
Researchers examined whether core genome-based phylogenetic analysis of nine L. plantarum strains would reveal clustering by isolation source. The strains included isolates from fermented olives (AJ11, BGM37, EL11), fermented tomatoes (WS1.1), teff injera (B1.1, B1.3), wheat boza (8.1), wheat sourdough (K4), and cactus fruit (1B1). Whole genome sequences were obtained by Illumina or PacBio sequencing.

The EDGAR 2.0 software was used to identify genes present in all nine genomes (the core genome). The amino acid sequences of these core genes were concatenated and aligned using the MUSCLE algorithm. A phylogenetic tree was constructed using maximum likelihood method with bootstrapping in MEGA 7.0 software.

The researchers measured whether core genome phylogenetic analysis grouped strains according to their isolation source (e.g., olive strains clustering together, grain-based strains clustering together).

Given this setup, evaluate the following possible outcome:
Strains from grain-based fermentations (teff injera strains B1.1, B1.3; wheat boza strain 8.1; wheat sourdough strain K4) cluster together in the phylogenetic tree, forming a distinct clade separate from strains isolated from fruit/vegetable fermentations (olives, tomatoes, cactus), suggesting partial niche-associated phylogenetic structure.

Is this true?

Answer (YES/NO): NO